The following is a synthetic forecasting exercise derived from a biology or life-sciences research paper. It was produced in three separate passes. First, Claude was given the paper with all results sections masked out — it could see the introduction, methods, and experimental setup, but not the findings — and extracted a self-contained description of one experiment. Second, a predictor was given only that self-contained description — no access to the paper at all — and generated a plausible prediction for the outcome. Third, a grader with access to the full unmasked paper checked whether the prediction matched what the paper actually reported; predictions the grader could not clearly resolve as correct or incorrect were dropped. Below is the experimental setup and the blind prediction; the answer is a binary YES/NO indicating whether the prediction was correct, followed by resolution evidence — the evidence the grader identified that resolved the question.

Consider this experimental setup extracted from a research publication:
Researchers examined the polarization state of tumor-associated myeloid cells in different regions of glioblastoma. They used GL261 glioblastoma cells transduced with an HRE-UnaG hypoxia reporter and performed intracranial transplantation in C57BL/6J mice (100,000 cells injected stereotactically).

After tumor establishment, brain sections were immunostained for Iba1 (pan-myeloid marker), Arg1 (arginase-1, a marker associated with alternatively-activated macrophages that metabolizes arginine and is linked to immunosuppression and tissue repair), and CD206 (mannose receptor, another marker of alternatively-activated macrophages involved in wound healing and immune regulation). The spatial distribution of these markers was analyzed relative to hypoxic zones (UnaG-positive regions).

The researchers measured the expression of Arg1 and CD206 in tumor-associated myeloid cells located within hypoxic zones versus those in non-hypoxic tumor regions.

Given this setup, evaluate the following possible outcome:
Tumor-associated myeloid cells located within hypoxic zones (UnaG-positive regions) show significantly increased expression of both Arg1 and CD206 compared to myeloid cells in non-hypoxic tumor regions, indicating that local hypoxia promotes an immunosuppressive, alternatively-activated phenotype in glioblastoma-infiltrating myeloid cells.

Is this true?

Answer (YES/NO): YES